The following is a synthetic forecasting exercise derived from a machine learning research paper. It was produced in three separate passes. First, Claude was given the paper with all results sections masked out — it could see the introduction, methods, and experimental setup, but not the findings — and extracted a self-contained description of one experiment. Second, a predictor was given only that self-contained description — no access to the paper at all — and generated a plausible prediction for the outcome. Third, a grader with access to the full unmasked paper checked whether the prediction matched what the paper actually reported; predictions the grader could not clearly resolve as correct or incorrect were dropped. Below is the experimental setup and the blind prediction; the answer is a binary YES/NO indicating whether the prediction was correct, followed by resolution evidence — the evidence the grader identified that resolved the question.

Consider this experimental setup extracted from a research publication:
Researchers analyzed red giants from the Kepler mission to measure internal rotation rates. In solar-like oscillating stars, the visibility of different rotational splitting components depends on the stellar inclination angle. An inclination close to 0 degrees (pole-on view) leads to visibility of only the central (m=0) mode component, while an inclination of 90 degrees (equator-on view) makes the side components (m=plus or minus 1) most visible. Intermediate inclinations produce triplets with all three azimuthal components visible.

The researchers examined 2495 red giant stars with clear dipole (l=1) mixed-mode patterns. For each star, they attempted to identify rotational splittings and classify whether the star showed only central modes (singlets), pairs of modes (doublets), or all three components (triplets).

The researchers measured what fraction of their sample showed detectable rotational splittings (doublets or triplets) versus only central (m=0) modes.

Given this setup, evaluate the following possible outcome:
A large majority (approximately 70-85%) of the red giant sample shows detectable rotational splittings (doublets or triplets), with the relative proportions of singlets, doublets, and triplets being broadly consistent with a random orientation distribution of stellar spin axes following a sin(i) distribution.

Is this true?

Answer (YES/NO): YES